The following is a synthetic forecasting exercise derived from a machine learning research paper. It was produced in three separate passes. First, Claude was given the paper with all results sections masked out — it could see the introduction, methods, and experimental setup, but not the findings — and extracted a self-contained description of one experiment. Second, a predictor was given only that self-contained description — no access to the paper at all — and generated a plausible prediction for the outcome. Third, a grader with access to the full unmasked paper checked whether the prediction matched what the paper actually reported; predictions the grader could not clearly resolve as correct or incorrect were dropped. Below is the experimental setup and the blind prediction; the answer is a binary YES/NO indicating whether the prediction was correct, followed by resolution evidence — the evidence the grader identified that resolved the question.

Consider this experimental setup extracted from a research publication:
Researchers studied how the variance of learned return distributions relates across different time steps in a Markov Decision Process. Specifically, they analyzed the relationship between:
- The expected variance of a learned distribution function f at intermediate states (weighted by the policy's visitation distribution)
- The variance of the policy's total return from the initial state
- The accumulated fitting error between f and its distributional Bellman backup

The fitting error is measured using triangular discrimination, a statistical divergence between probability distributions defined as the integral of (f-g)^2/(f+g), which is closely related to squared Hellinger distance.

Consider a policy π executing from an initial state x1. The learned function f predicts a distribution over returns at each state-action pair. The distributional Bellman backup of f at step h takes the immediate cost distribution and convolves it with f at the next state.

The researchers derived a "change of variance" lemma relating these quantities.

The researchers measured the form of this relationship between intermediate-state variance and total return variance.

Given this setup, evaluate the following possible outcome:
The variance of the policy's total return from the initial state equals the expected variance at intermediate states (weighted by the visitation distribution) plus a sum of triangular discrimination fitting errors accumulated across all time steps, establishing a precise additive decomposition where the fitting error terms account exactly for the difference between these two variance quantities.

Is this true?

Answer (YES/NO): NO